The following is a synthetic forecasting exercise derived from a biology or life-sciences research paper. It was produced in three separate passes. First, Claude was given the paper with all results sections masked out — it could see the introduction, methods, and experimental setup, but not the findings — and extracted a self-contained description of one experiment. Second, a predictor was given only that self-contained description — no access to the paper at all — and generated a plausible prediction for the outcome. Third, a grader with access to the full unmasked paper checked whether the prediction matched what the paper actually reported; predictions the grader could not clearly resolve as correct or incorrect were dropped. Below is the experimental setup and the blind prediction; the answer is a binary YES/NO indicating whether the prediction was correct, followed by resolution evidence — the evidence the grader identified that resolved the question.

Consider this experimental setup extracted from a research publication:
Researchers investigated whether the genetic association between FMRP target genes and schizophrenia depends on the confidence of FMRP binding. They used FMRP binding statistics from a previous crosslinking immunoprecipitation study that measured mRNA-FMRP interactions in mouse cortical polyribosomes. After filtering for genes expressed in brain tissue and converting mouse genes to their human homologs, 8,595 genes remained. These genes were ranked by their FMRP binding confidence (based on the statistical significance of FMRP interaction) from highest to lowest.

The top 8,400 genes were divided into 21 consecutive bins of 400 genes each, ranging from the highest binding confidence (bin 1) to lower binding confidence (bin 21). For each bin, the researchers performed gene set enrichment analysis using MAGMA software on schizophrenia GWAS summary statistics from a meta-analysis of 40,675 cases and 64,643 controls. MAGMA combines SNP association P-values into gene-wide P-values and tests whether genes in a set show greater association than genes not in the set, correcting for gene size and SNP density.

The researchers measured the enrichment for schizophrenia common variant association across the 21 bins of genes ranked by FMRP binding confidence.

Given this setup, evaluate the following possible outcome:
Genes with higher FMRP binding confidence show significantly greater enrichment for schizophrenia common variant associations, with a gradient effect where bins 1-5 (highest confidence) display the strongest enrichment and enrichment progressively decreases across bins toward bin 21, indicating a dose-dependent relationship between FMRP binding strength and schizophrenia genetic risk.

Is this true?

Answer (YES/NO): NO